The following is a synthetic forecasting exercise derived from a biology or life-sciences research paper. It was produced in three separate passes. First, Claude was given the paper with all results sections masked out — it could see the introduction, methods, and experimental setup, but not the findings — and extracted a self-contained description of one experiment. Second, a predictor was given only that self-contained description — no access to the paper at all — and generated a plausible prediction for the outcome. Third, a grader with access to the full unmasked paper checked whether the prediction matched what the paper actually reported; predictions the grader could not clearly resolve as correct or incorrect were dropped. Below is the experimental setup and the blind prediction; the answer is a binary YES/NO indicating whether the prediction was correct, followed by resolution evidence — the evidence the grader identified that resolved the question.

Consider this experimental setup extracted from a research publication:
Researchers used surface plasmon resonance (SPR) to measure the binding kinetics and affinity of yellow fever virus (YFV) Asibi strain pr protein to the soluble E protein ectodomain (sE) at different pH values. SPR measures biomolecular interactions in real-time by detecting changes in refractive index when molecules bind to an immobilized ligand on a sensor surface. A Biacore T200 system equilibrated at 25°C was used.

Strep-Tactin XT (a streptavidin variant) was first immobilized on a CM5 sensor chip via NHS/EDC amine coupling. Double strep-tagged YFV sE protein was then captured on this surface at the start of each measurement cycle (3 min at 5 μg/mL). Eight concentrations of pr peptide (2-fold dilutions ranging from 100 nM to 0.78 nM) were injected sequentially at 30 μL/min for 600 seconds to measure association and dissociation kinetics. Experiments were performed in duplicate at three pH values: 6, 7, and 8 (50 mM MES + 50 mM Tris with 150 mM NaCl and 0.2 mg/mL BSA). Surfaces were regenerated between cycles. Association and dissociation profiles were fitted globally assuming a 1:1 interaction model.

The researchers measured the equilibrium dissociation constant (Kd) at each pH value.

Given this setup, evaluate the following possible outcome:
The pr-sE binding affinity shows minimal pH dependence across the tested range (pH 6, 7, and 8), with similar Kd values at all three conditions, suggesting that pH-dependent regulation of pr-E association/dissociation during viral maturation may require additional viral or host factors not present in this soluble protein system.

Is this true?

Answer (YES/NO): NO